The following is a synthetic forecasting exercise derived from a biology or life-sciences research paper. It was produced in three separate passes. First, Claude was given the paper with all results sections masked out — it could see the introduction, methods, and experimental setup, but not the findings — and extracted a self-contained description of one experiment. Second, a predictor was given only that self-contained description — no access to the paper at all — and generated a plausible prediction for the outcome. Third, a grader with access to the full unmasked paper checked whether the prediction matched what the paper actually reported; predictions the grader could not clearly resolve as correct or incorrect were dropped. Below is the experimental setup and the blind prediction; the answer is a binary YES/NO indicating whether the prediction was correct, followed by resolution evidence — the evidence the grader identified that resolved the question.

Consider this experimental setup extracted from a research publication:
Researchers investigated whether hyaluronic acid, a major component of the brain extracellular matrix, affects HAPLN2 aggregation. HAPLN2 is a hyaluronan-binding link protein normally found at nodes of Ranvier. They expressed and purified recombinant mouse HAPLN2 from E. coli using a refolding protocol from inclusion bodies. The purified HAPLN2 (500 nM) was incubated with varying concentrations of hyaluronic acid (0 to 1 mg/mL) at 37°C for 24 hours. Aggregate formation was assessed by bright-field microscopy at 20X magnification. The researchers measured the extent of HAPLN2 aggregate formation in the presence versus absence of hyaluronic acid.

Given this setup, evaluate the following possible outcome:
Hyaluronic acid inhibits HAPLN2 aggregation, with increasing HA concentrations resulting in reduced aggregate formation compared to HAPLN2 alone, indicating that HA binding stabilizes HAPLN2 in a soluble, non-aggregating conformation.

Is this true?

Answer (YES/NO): NO